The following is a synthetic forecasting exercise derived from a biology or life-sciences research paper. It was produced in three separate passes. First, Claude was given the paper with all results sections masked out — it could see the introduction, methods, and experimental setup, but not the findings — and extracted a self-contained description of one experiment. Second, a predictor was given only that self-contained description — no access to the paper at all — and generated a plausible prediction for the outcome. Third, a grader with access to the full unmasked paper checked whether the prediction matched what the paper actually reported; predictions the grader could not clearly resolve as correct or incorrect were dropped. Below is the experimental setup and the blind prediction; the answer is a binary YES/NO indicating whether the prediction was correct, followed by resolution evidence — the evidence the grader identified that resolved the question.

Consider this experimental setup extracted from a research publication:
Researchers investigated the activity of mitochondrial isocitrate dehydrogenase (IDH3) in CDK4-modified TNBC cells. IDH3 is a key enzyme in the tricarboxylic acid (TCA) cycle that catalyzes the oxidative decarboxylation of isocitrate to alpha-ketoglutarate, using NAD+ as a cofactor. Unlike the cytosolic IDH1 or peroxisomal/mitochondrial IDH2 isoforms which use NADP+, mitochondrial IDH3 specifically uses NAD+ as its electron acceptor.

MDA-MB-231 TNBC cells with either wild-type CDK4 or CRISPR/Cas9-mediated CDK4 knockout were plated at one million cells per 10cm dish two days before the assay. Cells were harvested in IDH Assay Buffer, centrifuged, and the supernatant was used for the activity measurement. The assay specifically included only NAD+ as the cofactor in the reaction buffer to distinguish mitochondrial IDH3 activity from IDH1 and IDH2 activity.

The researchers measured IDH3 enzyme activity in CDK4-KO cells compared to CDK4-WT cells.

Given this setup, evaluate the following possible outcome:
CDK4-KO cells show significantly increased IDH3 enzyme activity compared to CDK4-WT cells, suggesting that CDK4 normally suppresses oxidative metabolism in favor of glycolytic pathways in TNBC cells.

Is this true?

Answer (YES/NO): NO